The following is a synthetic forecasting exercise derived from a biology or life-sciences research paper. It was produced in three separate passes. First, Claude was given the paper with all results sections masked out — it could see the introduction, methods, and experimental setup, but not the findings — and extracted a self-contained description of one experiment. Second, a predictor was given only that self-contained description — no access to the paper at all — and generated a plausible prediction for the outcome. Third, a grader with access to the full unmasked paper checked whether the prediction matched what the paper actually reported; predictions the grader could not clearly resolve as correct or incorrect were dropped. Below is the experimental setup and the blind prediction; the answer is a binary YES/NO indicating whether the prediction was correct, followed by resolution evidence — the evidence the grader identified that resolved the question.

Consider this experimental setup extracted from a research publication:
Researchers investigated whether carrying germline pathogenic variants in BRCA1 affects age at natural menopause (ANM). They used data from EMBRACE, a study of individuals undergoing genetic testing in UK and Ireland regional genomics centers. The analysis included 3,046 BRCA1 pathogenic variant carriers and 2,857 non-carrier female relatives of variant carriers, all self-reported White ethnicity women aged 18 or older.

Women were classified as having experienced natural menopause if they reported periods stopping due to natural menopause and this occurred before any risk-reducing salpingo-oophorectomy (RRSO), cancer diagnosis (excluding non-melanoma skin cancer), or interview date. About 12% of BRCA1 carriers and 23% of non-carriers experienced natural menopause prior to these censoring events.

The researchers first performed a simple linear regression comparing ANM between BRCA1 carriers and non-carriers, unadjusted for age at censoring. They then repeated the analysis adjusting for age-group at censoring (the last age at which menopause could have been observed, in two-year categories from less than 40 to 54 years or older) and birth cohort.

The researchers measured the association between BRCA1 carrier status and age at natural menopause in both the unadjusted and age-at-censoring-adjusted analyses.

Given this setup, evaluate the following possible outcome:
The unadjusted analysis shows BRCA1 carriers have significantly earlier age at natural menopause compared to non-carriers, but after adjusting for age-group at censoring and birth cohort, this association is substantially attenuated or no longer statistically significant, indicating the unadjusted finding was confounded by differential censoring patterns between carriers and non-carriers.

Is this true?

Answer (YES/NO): YES